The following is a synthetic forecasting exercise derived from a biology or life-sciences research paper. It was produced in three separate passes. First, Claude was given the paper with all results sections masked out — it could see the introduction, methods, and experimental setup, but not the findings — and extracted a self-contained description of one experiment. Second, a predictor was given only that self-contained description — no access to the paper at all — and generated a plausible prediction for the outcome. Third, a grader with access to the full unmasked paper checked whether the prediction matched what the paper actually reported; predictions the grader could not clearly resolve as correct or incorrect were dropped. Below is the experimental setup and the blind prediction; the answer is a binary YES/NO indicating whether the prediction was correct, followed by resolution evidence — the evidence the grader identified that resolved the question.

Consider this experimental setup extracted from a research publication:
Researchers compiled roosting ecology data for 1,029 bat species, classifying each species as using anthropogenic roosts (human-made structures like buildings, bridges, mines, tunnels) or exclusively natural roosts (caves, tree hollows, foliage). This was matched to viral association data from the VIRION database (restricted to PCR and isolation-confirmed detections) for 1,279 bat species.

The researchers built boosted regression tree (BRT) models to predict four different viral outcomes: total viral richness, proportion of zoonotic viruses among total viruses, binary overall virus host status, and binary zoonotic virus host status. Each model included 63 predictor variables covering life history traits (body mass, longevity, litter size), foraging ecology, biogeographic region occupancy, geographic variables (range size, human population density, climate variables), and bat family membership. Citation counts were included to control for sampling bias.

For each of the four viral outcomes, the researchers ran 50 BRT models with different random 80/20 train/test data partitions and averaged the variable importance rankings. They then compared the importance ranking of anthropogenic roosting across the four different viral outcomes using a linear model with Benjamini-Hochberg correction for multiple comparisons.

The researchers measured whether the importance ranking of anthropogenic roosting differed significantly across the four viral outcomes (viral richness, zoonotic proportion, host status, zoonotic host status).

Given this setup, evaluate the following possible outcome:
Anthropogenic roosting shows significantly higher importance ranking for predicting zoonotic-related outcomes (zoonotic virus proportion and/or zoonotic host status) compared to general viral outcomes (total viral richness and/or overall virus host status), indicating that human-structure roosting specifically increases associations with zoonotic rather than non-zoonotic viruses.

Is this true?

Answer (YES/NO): NO